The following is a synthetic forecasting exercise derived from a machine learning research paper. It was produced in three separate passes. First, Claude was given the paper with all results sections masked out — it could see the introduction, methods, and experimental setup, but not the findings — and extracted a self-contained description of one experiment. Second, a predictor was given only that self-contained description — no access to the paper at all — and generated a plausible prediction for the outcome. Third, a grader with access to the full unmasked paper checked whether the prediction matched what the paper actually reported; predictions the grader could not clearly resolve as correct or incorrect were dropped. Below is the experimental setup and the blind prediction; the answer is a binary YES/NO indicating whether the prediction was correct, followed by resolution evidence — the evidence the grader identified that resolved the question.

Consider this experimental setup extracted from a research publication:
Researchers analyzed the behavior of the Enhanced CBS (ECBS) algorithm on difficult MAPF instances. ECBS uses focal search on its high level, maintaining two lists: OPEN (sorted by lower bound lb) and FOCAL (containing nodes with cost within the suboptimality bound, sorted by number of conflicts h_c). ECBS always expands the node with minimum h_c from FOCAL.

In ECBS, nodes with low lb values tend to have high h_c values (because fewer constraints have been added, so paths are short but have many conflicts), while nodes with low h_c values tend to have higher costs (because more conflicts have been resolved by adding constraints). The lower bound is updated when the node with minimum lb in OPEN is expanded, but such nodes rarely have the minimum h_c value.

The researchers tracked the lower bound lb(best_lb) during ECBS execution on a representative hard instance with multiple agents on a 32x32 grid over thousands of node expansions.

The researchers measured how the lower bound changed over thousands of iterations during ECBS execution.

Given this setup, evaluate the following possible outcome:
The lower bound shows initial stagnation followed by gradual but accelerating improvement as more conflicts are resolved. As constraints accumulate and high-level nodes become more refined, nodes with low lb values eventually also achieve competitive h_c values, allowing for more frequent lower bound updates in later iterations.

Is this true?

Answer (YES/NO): NO